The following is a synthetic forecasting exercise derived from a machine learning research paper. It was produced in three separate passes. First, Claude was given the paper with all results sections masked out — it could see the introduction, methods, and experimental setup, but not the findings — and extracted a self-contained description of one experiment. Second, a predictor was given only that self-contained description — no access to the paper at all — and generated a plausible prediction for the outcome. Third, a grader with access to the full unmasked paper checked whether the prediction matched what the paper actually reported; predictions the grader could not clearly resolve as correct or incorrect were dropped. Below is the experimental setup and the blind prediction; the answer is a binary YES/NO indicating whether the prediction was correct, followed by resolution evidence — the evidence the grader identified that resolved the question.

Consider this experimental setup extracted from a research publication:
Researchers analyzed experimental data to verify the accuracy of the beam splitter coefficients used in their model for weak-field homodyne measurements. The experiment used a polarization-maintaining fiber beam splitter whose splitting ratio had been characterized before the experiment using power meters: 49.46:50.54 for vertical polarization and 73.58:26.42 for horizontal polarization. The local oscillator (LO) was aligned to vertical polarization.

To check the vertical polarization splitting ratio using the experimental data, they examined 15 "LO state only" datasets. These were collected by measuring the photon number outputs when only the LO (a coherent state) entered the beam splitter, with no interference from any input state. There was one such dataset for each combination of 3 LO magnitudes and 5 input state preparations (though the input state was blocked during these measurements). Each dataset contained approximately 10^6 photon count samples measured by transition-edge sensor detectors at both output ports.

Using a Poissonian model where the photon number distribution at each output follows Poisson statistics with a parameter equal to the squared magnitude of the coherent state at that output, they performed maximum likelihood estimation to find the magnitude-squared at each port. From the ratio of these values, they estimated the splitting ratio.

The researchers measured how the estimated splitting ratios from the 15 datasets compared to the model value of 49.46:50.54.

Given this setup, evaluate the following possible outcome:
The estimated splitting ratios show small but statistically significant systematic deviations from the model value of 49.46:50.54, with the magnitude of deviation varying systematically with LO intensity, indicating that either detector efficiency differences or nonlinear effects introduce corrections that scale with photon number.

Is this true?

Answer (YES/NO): NO